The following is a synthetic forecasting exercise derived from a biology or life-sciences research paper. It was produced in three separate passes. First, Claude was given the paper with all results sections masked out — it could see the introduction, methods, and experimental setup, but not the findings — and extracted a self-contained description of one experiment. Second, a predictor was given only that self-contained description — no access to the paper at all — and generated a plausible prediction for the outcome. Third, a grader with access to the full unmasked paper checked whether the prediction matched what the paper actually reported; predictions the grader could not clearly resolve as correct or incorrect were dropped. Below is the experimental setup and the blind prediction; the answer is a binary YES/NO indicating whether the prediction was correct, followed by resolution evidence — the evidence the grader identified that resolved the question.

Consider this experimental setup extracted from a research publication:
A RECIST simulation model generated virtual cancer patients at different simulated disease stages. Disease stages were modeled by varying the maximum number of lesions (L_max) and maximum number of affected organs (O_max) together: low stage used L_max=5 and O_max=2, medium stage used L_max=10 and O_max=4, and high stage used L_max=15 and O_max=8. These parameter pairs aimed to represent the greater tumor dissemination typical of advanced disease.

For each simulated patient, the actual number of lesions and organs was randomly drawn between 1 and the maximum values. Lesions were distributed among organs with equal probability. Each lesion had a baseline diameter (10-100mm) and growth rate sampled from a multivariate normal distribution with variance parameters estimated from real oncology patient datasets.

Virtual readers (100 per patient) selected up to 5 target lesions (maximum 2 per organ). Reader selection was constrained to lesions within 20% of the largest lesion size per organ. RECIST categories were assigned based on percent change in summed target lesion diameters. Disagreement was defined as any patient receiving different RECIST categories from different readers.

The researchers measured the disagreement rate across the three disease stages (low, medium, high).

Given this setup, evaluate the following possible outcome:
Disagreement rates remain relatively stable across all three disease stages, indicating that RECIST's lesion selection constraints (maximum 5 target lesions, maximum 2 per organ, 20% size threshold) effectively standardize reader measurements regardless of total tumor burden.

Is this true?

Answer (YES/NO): NO